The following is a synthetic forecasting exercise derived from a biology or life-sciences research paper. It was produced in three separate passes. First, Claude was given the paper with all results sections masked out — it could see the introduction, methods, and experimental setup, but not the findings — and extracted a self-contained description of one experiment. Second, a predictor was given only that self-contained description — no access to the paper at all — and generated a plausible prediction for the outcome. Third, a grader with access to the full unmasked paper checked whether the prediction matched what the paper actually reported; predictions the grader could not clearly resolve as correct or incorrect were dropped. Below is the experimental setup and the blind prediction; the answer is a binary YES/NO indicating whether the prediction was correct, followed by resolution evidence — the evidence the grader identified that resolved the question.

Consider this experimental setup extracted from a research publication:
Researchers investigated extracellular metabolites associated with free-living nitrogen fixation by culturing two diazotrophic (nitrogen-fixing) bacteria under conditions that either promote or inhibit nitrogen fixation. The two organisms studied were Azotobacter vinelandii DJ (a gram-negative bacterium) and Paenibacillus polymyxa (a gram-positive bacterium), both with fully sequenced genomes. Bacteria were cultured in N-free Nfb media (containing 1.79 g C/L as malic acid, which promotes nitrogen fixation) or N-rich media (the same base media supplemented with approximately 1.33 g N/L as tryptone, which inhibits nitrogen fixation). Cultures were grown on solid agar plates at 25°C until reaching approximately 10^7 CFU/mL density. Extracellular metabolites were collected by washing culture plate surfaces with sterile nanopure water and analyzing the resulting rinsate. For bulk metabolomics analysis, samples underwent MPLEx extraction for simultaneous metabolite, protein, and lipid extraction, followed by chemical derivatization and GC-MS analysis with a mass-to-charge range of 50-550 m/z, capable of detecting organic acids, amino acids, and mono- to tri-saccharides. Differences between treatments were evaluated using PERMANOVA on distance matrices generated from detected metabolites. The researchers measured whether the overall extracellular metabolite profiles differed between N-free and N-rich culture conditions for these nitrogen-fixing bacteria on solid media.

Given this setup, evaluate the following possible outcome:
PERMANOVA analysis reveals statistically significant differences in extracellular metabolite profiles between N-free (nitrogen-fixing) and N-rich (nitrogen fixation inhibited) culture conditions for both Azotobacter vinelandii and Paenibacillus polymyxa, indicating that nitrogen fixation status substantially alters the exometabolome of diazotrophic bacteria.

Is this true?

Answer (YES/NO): YES